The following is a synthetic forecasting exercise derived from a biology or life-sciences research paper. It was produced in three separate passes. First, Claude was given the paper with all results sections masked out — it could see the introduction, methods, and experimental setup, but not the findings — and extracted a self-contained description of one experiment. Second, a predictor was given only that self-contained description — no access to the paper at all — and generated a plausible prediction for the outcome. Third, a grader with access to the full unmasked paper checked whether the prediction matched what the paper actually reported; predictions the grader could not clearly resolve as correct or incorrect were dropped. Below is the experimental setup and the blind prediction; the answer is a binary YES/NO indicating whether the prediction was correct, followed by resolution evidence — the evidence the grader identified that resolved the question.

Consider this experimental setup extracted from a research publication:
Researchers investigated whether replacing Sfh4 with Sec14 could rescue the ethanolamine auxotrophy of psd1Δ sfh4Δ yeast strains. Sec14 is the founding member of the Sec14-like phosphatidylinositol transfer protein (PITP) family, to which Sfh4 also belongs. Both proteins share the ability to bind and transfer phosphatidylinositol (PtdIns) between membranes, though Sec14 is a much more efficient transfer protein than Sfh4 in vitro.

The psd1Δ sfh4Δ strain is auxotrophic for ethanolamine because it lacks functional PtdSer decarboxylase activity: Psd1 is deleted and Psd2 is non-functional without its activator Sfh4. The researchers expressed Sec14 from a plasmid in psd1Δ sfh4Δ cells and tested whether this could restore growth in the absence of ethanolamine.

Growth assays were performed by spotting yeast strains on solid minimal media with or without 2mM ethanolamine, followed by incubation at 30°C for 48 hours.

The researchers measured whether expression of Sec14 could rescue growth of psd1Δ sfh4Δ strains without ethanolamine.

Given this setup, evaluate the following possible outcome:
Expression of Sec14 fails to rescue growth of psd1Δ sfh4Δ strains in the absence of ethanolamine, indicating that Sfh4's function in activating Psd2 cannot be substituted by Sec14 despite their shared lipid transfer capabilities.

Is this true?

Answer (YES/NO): YES